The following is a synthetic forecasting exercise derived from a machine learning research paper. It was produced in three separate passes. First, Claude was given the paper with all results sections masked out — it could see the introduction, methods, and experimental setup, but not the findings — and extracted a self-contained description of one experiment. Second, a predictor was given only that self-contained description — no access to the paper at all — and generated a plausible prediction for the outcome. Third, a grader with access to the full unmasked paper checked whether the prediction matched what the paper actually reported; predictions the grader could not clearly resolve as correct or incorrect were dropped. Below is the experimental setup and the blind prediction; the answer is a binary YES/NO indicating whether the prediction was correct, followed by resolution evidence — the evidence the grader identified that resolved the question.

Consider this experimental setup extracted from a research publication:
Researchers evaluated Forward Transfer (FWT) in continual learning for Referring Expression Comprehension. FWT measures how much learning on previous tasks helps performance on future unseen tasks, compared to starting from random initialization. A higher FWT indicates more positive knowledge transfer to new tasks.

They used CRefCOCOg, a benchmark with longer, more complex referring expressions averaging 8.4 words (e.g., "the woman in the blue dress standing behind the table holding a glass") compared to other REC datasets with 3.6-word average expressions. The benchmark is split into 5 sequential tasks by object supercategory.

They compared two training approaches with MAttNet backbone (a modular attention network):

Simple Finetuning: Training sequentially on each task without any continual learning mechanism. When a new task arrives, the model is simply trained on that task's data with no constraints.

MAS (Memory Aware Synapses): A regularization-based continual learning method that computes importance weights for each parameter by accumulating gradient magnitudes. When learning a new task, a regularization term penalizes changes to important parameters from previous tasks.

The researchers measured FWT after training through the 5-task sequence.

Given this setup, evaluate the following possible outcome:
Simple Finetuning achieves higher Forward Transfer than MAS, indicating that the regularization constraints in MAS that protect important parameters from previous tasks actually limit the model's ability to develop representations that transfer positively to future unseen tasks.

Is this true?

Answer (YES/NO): NO